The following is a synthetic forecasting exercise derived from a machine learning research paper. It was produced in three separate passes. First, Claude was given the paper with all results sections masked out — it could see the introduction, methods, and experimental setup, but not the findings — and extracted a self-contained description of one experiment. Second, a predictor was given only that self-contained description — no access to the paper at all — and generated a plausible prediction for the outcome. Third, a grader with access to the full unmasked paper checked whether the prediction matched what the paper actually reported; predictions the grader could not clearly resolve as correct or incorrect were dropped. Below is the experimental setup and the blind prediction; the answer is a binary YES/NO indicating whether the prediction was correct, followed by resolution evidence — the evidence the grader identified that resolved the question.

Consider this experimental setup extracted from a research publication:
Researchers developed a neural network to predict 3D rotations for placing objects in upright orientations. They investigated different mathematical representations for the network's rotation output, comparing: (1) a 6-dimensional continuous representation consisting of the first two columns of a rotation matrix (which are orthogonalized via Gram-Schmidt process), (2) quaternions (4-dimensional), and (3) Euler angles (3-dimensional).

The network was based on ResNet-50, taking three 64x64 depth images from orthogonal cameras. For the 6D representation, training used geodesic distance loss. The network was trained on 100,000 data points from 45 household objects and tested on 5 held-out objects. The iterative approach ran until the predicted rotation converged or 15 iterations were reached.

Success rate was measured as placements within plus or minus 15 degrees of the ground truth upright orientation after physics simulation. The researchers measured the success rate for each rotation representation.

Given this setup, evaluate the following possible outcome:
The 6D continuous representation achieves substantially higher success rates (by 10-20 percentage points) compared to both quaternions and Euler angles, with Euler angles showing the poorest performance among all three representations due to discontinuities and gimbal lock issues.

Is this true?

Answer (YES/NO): NO